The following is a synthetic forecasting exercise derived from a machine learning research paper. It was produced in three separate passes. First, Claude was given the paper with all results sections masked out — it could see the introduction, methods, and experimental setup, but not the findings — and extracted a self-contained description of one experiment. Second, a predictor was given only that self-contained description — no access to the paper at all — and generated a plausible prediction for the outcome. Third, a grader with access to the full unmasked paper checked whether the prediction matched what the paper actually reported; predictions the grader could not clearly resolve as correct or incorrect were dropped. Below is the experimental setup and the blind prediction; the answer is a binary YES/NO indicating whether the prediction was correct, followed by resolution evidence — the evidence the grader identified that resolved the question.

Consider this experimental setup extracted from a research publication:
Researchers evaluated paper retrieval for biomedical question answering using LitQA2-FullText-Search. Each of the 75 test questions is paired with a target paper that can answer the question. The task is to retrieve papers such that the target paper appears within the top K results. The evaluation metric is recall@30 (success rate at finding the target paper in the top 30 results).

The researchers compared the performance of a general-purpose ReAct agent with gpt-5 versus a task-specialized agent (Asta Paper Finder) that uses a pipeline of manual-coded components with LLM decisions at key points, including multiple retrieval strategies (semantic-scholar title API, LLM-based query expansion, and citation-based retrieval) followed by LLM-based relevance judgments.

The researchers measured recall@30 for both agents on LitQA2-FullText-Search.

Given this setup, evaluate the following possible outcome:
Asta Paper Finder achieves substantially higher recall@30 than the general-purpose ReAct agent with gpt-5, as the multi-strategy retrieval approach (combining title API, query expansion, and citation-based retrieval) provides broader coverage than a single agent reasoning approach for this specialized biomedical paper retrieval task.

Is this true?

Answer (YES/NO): YES